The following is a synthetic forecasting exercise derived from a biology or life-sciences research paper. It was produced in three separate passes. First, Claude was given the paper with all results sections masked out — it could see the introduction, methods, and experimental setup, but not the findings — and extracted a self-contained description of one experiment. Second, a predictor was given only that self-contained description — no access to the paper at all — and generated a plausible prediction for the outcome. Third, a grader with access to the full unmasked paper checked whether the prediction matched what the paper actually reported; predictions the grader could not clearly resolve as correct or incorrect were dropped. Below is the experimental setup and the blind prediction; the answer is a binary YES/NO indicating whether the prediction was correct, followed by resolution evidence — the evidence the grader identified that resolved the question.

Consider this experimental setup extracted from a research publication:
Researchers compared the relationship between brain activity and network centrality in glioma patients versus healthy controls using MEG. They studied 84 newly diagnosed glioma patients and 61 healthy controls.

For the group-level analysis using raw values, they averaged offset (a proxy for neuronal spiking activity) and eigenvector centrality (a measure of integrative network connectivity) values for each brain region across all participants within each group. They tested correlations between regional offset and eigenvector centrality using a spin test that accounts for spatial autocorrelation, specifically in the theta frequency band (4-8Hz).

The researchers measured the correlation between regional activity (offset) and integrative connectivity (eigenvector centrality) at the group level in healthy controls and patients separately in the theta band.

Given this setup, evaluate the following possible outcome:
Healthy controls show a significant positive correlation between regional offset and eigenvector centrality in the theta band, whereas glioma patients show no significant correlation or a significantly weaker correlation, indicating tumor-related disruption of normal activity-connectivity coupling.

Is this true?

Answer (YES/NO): YES